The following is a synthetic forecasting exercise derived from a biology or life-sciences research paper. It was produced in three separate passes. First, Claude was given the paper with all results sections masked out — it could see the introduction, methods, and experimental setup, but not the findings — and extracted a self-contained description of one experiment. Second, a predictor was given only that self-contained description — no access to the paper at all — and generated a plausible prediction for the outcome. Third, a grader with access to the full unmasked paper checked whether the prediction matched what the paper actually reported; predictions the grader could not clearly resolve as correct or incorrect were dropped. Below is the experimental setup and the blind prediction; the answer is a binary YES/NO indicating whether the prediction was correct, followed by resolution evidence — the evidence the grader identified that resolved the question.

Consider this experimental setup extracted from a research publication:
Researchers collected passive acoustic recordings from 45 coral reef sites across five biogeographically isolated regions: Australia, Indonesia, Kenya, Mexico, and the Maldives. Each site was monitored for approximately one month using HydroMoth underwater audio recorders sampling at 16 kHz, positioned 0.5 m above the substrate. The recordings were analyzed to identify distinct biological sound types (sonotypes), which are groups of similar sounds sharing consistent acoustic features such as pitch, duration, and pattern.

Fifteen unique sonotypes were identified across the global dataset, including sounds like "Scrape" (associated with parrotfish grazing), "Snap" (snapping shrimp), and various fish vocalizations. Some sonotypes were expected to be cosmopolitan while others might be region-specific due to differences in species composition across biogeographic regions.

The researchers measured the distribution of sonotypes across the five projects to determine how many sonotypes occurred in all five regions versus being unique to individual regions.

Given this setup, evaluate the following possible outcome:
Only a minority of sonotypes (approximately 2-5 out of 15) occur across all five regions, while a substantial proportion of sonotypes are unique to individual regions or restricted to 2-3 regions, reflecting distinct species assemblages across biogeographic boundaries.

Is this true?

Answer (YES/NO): NO